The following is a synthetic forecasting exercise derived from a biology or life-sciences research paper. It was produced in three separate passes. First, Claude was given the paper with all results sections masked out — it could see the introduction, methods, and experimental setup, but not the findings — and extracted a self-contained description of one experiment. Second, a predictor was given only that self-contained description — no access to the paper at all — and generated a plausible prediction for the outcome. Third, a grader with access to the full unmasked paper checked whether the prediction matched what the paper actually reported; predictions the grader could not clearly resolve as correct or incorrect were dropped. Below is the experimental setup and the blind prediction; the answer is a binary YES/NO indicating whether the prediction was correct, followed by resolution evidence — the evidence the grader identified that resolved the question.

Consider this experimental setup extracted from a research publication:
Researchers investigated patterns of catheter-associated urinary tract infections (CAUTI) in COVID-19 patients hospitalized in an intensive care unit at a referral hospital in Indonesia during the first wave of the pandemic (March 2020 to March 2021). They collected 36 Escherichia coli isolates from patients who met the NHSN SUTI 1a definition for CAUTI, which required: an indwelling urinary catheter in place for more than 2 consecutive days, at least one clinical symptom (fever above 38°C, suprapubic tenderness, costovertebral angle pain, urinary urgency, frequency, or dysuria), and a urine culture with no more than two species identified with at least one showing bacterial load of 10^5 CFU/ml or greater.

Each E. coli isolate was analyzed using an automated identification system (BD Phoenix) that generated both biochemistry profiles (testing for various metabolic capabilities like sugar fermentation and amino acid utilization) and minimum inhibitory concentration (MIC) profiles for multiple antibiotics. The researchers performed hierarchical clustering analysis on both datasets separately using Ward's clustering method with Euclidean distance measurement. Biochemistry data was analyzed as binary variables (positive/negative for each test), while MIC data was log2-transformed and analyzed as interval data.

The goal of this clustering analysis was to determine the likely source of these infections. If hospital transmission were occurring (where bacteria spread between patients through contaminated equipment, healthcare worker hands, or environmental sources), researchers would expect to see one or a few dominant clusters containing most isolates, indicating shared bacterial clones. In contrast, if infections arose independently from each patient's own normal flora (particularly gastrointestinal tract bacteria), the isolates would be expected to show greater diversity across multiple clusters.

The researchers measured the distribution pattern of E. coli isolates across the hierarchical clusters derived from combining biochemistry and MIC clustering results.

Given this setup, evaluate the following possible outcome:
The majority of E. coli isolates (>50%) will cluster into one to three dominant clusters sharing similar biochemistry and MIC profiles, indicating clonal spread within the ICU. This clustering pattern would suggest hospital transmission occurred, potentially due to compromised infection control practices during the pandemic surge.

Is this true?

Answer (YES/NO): NO